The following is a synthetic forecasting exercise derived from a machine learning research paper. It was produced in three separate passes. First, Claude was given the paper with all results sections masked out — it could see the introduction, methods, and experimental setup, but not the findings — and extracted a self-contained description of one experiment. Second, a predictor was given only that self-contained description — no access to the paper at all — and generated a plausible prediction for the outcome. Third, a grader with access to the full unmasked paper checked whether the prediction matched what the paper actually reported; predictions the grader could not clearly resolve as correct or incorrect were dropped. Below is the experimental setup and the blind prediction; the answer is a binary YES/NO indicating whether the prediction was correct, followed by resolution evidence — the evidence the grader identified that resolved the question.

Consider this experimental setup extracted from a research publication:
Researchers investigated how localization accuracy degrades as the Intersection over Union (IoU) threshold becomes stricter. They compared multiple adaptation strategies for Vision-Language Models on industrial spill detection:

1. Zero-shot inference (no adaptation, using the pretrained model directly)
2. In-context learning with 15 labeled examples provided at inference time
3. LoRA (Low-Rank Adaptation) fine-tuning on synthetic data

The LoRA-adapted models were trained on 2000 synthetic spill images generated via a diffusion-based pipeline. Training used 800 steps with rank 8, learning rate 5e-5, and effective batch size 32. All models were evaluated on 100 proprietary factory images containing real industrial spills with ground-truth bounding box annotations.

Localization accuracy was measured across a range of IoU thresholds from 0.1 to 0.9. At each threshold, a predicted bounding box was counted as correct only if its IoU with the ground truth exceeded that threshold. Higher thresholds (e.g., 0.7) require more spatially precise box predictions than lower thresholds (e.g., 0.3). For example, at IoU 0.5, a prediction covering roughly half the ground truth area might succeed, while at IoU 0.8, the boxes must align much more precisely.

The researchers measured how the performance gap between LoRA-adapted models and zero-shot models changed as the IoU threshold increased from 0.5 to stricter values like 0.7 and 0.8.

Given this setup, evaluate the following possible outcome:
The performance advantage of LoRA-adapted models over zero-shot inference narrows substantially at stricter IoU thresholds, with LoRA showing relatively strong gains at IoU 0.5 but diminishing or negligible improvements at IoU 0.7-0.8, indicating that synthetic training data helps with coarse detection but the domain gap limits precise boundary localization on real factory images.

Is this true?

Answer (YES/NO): NO